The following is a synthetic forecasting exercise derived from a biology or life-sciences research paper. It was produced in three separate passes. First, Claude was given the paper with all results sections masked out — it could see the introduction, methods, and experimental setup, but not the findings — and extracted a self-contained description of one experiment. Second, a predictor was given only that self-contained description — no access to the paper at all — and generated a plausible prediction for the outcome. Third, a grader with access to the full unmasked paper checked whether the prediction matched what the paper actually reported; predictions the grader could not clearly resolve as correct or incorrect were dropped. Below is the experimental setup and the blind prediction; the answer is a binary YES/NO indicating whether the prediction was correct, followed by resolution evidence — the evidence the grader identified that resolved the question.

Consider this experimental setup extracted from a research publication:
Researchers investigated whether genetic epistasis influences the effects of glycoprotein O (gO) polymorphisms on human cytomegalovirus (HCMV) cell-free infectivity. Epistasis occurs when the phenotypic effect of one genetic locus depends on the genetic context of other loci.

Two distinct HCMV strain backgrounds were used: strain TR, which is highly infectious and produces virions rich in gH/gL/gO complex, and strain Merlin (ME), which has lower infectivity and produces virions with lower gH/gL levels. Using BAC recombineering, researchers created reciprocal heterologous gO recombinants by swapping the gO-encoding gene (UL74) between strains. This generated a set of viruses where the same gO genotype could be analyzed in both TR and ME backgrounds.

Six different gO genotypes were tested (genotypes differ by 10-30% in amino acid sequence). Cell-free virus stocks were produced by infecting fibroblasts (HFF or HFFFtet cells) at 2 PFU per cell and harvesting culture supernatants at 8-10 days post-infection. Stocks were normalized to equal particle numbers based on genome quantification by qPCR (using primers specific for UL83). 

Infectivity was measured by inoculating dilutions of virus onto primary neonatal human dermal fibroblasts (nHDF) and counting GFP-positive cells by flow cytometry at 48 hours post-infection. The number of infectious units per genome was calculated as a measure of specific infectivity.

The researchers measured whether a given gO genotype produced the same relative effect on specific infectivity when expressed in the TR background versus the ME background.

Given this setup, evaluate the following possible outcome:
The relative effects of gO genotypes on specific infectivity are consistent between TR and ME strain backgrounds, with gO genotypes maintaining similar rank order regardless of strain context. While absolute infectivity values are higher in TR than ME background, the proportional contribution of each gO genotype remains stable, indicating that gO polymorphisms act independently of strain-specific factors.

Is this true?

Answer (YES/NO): NO